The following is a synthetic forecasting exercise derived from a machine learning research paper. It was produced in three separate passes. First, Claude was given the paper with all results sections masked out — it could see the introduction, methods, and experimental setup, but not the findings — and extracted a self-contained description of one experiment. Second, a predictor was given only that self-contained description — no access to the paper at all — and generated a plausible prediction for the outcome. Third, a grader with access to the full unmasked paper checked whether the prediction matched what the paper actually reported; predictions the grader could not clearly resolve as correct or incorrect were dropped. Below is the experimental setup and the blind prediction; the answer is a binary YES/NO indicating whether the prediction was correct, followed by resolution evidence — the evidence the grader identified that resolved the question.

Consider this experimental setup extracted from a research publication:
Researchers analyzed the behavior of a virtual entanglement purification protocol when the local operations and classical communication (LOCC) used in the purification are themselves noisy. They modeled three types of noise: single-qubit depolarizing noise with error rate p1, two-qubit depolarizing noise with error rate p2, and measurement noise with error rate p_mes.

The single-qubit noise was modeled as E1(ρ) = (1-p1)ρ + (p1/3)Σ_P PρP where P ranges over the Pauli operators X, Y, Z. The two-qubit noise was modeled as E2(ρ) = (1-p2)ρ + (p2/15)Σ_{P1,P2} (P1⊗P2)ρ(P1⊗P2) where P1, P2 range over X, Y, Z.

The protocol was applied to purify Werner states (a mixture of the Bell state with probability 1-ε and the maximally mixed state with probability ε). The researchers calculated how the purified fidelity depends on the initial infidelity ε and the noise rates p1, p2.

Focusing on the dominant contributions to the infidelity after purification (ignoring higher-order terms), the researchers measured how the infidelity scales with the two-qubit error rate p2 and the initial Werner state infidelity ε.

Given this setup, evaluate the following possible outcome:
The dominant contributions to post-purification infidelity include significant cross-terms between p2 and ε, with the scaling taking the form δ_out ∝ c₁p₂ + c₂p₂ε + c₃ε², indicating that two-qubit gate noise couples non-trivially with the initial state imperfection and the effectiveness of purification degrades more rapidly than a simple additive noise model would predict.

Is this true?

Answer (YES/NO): NO